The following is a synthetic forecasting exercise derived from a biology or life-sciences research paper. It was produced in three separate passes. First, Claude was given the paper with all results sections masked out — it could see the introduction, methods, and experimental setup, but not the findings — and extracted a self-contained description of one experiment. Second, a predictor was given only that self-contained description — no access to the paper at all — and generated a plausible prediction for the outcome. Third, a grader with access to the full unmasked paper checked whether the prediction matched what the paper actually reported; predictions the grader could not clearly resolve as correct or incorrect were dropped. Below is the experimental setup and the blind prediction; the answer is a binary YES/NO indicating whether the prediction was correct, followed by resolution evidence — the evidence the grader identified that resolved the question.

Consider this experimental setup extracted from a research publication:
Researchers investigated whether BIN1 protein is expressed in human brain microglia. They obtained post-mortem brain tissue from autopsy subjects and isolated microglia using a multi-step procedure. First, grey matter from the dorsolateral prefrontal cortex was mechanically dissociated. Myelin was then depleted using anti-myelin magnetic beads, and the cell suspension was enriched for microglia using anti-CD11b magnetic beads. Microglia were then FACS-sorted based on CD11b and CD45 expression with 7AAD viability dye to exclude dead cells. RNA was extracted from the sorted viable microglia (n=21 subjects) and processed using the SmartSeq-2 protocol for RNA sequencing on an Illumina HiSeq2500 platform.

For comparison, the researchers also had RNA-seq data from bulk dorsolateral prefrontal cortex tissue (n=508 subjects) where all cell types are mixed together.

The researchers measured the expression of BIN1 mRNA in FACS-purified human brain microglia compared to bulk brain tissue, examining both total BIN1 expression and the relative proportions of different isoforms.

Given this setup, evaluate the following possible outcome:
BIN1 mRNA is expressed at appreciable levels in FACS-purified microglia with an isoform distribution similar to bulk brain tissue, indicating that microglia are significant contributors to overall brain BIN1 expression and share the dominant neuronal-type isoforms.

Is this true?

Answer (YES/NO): NO